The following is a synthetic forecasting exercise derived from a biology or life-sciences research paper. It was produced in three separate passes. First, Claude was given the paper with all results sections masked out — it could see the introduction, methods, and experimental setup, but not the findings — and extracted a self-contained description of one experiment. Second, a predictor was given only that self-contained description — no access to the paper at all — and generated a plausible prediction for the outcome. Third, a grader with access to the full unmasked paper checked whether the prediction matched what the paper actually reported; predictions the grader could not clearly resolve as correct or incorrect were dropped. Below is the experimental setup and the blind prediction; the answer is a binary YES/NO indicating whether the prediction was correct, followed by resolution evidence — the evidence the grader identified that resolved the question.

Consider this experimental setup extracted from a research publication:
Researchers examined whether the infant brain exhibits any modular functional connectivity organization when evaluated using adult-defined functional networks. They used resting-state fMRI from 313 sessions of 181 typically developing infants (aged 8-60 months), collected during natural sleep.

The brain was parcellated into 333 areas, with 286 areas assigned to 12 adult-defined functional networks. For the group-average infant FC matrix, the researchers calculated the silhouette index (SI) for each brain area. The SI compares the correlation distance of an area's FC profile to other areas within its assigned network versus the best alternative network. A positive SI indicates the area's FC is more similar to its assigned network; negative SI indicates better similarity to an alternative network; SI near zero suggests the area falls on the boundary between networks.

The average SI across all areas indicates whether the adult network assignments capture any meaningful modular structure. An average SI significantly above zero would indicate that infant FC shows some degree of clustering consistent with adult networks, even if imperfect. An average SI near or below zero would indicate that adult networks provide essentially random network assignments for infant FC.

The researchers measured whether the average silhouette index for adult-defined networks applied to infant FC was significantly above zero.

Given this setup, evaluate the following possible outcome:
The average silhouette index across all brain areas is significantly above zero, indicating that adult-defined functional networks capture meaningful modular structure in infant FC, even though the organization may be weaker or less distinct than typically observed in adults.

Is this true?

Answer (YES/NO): YES